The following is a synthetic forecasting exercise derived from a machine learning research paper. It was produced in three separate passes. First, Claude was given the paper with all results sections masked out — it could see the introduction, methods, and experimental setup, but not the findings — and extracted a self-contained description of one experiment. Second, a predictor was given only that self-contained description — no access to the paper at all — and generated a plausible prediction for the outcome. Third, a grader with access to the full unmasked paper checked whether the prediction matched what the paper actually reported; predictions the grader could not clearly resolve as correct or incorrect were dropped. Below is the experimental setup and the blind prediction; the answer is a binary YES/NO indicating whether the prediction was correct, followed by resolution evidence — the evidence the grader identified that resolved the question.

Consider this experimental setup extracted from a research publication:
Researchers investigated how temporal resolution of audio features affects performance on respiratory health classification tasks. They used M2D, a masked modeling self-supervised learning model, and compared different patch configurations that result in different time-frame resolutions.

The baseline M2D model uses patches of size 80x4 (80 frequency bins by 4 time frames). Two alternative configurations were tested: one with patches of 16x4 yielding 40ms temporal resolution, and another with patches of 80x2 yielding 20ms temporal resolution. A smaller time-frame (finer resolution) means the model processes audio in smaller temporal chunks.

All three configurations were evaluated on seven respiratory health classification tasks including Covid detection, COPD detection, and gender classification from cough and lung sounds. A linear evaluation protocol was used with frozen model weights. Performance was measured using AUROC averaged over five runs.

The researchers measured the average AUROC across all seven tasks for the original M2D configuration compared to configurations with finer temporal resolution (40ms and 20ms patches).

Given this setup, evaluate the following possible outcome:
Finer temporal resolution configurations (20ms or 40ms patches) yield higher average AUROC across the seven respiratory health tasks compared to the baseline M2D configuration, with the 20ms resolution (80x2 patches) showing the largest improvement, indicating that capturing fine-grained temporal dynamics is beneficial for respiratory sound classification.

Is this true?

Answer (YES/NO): NO